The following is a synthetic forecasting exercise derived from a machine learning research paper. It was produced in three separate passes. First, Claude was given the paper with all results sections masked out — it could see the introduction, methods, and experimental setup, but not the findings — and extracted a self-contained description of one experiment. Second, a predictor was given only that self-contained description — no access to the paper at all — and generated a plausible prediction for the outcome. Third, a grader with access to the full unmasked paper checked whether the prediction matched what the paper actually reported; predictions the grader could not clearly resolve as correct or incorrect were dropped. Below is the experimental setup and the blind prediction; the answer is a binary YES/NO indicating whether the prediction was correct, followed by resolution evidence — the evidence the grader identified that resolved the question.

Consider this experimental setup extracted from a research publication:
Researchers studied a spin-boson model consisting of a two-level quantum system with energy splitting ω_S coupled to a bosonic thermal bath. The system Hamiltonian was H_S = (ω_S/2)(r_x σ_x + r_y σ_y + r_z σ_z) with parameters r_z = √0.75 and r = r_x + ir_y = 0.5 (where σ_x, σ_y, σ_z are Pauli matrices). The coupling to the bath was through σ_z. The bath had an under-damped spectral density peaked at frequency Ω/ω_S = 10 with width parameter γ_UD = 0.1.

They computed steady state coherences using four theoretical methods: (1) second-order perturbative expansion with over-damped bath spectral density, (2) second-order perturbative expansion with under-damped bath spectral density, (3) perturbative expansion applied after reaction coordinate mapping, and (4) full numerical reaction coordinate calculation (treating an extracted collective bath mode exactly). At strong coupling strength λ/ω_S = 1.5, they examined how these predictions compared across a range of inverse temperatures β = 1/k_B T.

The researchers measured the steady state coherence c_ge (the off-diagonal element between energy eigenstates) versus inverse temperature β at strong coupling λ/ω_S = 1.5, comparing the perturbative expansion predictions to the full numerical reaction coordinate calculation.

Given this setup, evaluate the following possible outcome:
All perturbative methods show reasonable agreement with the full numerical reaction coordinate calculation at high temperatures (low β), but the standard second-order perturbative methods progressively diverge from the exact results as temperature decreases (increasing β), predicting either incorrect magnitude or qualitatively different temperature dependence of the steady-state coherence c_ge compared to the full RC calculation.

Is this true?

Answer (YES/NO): YES